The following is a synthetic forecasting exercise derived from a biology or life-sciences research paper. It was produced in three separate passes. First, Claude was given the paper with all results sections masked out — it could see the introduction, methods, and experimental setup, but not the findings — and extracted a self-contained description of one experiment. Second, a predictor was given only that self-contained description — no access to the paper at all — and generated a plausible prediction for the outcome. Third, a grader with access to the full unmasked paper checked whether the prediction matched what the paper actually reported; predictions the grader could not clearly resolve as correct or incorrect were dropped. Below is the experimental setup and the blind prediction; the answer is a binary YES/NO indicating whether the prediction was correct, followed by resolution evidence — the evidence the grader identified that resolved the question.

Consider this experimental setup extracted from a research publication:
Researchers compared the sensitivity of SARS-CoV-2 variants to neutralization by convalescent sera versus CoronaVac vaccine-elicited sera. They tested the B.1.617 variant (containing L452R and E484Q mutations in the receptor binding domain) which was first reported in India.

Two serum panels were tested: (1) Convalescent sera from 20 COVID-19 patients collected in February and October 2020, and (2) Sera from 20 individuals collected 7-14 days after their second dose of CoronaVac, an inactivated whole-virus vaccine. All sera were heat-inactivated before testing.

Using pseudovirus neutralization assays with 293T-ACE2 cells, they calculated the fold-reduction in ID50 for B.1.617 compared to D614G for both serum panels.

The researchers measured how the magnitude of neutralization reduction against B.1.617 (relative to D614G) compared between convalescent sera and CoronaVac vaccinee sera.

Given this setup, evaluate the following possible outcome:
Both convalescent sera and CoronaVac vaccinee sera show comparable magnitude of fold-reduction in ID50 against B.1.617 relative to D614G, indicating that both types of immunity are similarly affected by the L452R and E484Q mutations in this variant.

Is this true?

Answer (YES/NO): YES